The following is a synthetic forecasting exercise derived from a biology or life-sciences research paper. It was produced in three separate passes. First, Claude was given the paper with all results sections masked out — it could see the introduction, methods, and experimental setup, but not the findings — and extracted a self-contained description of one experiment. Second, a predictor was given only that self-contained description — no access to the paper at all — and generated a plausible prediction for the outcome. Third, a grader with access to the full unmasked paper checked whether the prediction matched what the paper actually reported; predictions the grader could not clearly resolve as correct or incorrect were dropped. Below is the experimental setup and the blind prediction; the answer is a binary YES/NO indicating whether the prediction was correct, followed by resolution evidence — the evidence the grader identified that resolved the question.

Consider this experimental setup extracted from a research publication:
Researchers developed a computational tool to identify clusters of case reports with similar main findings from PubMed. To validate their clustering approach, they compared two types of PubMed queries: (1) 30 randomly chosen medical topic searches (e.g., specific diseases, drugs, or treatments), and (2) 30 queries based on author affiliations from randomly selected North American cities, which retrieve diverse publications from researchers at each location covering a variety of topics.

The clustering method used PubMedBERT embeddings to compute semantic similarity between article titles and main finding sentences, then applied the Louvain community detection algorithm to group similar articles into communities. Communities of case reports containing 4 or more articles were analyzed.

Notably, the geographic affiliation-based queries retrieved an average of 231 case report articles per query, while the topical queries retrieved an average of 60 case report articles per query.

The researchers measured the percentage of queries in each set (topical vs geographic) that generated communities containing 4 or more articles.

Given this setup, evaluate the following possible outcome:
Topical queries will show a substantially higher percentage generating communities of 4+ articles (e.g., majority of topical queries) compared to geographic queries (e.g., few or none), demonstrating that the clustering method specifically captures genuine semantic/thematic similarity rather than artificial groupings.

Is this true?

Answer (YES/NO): NO